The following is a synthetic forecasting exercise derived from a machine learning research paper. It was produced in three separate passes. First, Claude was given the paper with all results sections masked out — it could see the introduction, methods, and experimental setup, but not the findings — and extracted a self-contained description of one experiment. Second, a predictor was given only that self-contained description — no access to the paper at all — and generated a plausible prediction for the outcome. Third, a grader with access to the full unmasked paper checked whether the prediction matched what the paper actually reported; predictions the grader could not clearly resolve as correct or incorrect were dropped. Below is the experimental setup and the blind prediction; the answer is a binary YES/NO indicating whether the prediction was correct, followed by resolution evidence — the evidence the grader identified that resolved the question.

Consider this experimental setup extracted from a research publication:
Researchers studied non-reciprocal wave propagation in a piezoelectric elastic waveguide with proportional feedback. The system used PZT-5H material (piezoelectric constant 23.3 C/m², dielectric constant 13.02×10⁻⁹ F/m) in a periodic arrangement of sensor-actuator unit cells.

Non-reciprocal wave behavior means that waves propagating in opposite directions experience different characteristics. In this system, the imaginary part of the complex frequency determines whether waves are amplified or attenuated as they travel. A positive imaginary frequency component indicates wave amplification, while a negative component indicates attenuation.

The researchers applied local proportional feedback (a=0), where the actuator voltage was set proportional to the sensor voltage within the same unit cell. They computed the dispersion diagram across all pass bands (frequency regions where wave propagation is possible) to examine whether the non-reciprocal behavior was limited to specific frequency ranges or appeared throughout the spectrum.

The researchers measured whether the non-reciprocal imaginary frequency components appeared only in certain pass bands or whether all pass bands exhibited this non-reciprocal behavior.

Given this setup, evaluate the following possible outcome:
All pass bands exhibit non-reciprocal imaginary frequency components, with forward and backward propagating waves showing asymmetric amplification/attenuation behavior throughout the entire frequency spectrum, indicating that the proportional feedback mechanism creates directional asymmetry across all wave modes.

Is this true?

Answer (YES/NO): YES